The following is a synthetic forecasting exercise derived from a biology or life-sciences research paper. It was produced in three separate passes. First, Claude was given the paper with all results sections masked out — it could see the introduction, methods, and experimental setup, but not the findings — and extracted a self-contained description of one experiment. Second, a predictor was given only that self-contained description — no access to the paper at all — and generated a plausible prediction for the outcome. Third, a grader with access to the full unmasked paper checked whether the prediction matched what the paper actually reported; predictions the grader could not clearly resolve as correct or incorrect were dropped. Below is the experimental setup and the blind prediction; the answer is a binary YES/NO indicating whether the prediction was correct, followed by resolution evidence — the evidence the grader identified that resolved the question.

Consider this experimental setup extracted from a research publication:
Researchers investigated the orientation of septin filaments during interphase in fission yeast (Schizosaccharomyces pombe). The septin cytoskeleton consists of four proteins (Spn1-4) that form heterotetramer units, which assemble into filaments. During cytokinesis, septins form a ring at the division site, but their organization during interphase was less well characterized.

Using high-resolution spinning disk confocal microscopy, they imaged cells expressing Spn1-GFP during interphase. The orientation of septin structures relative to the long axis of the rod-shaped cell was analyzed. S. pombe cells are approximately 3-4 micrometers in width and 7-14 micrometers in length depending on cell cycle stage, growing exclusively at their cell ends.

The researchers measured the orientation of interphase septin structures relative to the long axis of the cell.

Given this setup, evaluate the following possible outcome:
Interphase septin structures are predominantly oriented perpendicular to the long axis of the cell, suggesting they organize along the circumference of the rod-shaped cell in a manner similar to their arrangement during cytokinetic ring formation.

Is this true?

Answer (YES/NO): NO